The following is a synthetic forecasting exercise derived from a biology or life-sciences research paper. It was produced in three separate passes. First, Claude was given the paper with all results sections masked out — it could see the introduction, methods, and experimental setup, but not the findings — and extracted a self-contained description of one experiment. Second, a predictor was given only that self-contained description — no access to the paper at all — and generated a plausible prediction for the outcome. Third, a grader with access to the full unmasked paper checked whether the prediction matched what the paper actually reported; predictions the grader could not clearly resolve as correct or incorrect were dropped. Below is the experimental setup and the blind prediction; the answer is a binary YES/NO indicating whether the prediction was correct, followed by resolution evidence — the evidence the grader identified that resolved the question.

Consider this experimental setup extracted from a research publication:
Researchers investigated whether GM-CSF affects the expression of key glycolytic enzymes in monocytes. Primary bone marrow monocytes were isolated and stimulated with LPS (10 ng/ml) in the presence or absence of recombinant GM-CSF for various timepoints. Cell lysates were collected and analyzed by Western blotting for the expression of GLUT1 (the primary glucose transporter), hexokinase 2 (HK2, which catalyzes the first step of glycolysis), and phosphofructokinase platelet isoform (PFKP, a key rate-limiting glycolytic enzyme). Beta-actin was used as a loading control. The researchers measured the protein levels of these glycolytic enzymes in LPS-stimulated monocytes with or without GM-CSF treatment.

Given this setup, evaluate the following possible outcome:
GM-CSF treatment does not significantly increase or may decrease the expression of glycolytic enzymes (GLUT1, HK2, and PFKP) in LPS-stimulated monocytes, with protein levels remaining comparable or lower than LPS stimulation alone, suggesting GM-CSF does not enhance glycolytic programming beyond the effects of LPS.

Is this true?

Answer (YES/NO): NO